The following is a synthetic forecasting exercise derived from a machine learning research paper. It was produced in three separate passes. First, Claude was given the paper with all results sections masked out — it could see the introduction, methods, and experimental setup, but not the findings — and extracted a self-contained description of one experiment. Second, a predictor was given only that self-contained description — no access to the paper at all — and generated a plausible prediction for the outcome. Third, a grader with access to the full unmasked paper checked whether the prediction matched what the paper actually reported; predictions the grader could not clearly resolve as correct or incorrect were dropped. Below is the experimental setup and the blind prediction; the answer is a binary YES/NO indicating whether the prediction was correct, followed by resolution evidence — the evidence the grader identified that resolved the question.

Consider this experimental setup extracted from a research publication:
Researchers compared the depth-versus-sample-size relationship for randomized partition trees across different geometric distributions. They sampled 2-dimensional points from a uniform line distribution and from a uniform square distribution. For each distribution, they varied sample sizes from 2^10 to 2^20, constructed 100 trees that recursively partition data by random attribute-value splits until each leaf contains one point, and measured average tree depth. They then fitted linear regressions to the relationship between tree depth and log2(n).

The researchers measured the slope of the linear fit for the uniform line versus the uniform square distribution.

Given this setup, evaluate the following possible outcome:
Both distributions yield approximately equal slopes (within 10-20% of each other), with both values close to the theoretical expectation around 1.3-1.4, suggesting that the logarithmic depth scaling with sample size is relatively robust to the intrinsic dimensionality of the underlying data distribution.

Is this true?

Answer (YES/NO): NO